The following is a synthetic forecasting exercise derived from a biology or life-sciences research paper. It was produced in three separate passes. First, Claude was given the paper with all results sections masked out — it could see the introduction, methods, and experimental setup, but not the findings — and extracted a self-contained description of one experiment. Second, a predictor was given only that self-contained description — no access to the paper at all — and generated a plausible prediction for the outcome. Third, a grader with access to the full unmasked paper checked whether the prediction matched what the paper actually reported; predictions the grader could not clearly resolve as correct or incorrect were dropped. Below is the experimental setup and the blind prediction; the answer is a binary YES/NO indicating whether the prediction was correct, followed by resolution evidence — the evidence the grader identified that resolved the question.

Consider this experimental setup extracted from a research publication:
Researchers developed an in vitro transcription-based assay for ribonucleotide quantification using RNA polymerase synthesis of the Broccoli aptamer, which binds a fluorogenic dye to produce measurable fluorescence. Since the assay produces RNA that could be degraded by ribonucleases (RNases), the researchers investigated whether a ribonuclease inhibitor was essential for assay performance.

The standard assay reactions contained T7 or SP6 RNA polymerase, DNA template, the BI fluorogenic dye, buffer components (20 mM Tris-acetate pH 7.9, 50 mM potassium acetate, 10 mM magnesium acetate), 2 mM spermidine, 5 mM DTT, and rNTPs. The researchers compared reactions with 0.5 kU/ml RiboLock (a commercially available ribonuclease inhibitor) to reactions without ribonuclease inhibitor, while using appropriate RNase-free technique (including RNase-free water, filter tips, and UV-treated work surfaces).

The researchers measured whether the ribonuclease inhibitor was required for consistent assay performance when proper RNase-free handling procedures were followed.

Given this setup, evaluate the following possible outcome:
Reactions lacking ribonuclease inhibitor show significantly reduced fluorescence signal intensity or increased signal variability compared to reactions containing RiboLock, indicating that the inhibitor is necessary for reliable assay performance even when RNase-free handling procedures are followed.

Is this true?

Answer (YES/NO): NO